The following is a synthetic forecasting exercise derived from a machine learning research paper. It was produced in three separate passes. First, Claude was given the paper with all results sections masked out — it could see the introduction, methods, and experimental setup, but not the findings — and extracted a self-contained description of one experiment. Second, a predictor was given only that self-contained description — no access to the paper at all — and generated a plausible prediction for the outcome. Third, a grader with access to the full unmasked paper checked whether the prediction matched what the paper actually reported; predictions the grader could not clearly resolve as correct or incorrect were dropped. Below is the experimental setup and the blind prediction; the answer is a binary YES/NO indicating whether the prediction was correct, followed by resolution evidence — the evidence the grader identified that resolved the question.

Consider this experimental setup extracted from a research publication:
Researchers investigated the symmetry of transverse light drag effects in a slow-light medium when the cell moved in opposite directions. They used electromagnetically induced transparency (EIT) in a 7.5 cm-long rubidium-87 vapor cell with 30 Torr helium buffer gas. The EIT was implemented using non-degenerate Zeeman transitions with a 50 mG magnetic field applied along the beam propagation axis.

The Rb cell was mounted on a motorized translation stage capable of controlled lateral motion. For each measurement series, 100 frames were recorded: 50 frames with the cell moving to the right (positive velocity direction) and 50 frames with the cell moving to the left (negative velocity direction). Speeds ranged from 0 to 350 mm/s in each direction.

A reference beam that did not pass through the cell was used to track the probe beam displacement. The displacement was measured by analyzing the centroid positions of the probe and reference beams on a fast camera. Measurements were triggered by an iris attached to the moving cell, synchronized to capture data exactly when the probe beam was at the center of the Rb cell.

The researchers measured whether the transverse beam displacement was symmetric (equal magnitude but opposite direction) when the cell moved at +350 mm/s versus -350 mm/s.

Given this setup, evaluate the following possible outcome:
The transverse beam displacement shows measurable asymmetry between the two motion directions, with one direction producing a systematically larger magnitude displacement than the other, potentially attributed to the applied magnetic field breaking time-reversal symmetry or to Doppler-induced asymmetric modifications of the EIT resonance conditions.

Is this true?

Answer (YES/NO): NO